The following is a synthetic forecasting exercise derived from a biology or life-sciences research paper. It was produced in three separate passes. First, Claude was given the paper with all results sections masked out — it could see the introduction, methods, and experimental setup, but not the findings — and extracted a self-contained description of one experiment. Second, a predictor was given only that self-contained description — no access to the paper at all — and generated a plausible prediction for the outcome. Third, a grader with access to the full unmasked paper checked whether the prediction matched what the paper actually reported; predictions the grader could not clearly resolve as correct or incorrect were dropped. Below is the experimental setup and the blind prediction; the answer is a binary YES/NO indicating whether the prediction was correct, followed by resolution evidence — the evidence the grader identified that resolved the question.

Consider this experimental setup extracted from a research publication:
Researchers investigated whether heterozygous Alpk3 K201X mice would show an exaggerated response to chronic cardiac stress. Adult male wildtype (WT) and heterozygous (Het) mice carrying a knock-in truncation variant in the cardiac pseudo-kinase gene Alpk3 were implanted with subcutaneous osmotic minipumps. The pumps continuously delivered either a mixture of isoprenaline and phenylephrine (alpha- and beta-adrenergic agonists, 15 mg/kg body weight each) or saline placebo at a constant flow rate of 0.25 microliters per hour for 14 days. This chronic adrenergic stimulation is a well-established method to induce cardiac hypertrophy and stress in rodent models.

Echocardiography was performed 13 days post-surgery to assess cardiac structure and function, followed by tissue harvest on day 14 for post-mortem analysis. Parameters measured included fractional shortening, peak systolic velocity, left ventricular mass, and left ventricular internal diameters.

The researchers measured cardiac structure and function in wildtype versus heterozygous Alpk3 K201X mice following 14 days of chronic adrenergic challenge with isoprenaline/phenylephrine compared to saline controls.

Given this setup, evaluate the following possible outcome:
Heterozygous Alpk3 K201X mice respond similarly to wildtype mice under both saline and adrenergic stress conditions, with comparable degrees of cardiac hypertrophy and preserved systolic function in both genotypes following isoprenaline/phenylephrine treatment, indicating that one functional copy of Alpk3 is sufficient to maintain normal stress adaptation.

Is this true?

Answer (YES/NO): NO